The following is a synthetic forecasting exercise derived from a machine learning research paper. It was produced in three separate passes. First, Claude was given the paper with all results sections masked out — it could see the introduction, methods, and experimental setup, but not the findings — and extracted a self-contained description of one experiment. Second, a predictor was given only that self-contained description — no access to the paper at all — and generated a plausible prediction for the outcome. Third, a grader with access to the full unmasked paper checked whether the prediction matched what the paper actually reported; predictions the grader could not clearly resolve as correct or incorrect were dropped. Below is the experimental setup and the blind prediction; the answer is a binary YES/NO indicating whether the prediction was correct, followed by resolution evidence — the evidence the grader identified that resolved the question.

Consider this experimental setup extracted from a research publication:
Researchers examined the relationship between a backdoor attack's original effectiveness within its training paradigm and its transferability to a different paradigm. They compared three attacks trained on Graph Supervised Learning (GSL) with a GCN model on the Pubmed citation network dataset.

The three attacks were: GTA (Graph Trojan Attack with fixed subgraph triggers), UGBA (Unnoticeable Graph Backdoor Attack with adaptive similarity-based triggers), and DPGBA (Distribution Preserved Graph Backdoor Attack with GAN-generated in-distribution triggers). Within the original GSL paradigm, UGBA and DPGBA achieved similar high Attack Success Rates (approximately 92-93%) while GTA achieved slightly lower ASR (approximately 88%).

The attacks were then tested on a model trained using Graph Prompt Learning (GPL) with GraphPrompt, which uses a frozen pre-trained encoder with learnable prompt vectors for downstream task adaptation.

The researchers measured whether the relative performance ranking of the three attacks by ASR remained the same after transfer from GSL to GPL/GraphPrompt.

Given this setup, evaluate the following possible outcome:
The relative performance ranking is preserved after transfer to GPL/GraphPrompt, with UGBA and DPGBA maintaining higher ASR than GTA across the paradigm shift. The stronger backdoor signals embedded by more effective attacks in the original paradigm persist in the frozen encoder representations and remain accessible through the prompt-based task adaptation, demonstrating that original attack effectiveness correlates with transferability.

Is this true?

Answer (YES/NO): NO